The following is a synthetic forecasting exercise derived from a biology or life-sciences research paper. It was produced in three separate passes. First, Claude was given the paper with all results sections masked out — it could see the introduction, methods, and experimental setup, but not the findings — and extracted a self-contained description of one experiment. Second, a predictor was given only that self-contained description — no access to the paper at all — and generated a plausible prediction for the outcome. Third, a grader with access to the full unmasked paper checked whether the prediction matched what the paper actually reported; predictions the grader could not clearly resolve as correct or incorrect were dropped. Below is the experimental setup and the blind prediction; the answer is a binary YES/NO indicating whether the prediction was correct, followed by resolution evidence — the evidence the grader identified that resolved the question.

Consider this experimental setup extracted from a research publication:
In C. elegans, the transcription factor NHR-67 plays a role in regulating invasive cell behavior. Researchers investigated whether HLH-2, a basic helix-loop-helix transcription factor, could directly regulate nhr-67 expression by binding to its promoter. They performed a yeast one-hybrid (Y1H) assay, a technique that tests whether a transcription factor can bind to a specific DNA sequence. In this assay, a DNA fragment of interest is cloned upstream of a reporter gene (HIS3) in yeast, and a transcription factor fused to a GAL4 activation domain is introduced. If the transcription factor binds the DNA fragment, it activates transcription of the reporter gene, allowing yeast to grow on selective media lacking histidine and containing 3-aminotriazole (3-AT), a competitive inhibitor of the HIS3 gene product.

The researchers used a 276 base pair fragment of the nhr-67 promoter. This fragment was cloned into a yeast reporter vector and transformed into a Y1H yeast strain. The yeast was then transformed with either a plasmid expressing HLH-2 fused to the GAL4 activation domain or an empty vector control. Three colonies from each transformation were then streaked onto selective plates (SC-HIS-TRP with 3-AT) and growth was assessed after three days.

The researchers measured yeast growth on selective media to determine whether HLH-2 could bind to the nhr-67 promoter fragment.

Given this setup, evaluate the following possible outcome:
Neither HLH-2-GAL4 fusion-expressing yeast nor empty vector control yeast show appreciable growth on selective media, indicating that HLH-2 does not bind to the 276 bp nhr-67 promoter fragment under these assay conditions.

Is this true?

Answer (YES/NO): NO